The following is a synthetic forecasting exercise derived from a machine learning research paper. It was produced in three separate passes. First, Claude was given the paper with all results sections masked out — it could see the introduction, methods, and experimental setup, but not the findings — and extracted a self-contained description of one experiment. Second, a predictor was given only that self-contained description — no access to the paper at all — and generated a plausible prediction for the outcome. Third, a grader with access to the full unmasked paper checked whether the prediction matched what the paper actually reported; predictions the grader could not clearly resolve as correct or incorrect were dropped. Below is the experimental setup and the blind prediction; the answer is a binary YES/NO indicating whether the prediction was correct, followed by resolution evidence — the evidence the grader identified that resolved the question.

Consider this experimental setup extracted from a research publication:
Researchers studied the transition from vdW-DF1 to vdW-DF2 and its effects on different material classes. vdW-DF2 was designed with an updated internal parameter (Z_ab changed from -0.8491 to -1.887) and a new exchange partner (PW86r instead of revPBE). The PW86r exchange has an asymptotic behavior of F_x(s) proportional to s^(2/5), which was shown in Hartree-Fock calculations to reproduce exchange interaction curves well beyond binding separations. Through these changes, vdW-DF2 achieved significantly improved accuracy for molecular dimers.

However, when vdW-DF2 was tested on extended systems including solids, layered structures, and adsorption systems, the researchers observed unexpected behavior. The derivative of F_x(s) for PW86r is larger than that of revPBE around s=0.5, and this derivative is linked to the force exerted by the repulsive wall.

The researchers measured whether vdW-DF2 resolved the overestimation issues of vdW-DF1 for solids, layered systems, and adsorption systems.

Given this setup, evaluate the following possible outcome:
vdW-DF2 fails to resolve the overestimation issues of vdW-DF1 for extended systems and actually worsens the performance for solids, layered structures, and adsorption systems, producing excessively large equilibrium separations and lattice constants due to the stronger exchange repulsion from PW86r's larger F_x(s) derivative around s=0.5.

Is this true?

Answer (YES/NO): YES